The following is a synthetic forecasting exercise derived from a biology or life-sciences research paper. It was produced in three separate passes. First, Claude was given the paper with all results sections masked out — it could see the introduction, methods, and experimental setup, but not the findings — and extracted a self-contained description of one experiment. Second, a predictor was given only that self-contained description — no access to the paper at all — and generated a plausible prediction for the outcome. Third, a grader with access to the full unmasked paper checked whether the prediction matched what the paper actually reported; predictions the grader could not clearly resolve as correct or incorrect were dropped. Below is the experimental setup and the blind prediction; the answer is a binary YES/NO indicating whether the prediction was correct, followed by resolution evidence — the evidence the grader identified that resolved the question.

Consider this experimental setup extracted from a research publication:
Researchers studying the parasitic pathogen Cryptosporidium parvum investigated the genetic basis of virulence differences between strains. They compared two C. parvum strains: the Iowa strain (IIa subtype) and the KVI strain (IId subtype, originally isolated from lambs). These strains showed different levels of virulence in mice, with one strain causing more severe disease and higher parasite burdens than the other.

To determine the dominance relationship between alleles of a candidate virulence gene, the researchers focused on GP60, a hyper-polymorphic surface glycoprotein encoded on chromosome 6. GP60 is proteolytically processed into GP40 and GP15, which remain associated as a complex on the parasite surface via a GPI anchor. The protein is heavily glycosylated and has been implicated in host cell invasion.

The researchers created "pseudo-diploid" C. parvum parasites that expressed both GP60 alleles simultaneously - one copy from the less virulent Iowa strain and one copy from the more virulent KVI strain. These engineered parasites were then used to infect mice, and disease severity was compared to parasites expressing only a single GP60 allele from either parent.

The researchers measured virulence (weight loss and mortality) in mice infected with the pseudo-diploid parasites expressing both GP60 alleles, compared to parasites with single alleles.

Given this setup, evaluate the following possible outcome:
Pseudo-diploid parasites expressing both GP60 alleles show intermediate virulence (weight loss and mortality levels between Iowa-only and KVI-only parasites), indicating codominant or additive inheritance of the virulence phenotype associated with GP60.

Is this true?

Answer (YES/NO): NO